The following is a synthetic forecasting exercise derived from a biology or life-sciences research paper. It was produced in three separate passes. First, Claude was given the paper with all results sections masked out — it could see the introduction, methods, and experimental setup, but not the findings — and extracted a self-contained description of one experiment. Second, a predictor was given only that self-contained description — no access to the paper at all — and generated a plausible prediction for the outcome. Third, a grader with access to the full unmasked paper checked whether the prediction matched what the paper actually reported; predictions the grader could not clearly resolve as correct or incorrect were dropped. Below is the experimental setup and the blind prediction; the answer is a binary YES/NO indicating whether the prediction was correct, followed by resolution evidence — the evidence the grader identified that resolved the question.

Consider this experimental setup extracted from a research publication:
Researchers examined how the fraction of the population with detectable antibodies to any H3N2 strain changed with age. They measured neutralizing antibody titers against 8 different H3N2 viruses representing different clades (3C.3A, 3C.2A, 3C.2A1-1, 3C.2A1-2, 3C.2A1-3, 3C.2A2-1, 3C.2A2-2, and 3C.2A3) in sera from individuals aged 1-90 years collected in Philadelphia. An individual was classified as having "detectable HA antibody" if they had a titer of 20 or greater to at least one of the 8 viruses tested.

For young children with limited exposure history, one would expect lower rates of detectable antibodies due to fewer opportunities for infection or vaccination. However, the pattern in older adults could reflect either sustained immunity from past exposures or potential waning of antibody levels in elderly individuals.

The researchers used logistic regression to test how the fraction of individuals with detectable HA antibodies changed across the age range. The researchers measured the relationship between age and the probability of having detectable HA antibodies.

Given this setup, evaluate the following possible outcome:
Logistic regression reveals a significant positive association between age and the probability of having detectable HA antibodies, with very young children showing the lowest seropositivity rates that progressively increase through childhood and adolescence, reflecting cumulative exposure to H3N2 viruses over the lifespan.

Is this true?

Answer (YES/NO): NO